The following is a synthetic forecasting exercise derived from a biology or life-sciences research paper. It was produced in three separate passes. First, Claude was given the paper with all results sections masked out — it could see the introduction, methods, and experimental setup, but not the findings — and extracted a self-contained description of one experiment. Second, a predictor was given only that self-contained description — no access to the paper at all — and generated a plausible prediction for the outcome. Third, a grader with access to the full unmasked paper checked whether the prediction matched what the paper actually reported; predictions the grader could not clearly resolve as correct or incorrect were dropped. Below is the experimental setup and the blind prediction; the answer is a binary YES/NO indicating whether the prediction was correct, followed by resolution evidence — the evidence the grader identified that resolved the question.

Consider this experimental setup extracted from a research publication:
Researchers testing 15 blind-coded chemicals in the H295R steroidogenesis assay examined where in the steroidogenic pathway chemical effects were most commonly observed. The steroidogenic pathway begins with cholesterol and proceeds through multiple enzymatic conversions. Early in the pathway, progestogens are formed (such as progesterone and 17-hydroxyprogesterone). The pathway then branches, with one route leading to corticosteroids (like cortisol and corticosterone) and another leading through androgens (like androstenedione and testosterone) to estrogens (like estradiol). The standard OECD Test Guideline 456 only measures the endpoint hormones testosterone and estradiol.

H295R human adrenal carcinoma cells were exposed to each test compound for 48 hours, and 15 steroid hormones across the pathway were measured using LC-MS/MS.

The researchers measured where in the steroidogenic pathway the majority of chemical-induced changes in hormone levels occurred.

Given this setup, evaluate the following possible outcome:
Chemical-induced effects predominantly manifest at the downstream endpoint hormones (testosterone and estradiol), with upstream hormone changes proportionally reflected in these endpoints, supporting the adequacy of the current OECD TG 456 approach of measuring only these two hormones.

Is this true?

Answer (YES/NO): NO